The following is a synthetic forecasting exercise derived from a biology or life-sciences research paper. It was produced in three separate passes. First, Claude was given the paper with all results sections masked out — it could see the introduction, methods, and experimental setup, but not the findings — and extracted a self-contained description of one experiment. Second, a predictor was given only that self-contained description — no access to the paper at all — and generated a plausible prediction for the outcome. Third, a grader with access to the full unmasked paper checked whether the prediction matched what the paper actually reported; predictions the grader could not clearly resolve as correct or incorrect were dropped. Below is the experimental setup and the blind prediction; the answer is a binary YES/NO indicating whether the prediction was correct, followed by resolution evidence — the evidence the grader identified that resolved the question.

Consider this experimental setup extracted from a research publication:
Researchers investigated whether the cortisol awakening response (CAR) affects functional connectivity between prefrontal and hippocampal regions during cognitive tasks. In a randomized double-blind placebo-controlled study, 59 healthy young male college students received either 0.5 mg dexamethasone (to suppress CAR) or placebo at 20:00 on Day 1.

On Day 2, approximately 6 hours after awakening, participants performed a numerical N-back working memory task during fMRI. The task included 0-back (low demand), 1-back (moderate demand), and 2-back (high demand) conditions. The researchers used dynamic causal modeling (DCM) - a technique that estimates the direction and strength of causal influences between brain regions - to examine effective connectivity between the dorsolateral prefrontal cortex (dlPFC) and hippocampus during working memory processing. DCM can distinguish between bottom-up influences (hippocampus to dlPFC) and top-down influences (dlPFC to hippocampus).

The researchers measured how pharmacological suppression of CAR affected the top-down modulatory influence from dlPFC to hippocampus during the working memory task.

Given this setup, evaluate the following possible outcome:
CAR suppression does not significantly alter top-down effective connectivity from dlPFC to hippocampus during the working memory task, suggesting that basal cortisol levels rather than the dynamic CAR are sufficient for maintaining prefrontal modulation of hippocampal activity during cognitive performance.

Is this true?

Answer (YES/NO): NO